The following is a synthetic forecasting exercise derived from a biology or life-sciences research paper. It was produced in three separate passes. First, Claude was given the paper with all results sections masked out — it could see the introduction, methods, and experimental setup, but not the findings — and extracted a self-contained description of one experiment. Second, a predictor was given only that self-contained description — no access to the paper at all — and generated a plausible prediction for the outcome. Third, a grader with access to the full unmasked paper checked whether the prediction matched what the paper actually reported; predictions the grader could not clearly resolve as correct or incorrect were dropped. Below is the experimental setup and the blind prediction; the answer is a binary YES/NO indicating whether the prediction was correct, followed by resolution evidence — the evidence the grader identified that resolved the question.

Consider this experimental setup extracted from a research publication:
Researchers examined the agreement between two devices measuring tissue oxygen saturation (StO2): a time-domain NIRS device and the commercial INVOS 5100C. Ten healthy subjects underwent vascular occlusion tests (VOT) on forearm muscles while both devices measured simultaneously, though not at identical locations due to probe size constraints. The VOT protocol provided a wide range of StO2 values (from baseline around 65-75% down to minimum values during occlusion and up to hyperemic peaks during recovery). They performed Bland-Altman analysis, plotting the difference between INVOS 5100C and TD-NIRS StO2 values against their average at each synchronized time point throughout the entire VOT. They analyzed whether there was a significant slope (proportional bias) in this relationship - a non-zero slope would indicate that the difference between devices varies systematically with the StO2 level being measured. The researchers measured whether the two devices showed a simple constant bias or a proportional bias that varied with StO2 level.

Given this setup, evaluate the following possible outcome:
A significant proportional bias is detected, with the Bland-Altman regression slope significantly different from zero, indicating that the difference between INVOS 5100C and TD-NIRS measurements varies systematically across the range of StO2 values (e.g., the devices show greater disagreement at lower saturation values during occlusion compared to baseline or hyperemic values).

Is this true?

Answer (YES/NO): YES